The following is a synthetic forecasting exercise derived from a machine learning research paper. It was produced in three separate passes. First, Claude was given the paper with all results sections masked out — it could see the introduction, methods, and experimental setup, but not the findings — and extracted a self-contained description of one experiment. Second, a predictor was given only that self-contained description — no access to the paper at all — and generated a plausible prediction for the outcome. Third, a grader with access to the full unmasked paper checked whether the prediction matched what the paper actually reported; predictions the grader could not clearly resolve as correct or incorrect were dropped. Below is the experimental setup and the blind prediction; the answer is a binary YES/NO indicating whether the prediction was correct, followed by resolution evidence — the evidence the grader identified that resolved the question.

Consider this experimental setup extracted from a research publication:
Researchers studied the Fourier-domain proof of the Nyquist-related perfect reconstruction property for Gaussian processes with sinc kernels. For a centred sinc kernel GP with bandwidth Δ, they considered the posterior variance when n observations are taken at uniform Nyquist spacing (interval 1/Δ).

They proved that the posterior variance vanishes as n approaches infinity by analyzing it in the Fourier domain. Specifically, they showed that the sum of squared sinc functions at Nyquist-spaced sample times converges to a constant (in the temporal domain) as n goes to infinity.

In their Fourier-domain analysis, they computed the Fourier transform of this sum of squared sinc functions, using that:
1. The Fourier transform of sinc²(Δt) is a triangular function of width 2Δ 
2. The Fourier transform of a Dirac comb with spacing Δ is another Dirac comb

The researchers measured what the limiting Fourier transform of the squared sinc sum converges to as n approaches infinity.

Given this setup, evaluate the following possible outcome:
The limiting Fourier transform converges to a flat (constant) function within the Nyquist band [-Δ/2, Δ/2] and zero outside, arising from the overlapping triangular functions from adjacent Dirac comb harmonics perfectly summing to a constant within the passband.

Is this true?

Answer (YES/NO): NO